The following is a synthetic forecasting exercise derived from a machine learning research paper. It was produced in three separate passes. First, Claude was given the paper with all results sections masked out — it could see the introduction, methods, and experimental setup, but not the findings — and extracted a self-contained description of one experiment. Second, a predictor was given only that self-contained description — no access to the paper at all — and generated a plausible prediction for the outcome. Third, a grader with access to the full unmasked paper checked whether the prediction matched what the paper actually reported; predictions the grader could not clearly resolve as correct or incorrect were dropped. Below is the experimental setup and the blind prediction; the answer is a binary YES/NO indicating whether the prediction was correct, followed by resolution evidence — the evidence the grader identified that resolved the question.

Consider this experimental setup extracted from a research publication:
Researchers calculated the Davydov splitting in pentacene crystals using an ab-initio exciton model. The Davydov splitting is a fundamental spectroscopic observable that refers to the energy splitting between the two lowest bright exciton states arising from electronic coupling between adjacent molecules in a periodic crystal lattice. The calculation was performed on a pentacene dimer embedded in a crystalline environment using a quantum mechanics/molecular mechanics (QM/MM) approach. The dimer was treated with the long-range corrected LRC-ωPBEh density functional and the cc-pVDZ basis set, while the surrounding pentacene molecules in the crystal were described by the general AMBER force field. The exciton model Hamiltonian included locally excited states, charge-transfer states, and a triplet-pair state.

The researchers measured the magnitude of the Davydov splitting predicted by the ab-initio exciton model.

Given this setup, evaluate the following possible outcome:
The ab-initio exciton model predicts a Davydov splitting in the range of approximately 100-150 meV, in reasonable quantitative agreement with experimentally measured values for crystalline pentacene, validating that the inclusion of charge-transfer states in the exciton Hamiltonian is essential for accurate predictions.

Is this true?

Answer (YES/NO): NO